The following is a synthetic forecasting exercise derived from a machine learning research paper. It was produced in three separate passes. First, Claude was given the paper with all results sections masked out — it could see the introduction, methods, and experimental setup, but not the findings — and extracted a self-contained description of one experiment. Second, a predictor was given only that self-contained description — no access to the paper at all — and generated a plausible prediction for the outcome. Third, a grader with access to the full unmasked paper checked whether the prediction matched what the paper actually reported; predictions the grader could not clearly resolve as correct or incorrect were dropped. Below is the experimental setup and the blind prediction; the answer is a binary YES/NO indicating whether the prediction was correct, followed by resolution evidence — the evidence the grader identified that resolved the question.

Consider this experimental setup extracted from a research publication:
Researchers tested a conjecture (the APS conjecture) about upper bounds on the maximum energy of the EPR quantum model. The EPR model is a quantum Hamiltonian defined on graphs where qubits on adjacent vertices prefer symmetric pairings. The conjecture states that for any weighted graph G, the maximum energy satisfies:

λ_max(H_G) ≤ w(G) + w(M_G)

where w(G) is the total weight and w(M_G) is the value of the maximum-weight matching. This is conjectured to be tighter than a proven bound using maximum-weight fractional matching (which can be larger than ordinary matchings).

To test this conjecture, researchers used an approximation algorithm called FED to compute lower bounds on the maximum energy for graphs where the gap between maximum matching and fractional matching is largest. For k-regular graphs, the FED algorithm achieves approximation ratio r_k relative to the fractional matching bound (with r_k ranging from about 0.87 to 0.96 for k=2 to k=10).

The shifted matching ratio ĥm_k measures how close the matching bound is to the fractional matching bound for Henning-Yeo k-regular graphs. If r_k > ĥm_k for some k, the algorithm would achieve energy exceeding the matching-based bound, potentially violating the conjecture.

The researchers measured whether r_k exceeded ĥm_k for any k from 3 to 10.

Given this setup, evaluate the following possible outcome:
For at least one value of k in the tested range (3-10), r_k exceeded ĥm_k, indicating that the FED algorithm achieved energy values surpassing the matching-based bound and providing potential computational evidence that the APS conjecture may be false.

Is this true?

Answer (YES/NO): NO